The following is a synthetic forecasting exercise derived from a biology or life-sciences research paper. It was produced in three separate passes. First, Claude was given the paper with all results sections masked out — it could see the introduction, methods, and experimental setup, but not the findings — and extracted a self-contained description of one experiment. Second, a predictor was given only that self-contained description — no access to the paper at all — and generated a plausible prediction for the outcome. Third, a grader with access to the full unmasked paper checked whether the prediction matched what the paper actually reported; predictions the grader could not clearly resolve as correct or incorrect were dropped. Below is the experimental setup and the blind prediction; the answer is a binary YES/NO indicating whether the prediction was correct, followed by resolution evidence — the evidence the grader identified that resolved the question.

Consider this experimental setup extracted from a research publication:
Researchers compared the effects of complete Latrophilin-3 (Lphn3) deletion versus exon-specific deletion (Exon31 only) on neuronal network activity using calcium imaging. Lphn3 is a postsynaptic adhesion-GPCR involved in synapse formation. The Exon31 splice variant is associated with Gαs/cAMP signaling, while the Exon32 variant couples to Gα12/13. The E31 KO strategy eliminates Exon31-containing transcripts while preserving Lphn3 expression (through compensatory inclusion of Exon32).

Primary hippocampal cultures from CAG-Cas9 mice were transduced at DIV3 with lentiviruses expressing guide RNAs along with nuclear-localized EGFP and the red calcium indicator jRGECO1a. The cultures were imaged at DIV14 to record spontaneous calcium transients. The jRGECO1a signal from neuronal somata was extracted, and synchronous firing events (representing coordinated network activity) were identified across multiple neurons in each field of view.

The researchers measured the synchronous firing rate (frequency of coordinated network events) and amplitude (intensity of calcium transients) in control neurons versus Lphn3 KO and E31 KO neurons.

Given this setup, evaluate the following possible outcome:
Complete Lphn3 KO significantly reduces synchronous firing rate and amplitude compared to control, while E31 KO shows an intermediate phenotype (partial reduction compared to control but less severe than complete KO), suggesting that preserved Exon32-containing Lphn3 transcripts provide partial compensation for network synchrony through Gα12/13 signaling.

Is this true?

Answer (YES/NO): NO